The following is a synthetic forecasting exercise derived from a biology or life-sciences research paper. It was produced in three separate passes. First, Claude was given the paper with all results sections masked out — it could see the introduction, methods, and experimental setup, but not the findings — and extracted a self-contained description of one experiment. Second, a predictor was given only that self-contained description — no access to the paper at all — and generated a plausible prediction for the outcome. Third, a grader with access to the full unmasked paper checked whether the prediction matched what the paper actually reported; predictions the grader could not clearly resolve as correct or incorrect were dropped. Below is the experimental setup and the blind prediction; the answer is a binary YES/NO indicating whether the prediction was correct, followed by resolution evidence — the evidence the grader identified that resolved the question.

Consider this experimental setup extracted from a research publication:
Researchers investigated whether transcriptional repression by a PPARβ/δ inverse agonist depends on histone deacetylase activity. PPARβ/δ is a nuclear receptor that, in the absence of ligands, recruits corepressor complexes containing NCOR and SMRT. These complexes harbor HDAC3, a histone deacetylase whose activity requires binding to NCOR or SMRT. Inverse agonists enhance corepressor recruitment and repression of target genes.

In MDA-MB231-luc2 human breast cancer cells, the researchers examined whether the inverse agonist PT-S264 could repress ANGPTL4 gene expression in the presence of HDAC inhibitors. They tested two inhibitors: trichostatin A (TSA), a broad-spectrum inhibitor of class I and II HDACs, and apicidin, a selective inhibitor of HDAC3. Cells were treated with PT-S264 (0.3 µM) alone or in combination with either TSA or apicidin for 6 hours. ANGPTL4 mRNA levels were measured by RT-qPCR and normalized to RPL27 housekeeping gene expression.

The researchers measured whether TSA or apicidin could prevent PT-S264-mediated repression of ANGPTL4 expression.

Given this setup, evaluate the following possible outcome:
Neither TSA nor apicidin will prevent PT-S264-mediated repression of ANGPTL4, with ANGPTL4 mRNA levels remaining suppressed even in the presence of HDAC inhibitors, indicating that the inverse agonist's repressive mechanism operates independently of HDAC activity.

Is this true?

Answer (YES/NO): NO